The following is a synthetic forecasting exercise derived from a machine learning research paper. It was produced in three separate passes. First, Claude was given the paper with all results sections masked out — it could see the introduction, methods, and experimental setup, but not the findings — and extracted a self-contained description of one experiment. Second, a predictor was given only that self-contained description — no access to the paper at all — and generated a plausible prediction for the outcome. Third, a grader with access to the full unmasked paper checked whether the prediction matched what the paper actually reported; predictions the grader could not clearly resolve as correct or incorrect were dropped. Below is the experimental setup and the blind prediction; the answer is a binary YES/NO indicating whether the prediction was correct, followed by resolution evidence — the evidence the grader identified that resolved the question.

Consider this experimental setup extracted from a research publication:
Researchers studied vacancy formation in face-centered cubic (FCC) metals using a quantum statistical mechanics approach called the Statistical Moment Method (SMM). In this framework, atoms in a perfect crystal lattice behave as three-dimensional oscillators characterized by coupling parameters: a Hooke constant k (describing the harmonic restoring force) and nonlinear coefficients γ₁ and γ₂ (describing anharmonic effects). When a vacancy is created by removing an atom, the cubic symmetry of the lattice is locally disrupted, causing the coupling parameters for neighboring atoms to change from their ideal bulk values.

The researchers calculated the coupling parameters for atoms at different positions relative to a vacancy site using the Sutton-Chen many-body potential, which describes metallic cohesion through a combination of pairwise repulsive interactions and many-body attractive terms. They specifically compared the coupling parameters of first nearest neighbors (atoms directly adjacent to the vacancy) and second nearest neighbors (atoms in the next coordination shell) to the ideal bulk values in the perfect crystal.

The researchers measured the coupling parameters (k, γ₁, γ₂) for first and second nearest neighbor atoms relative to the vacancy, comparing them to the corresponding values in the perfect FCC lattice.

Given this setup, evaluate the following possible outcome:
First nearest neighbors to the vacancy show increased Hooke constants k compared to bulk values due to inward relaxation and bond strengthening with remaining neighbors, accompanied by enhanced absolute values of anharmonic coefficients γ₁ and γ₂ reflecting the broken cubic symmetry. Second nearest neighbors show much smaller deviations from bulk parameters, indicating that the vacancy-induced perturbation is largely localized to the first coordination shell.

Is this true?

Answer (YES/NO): NO